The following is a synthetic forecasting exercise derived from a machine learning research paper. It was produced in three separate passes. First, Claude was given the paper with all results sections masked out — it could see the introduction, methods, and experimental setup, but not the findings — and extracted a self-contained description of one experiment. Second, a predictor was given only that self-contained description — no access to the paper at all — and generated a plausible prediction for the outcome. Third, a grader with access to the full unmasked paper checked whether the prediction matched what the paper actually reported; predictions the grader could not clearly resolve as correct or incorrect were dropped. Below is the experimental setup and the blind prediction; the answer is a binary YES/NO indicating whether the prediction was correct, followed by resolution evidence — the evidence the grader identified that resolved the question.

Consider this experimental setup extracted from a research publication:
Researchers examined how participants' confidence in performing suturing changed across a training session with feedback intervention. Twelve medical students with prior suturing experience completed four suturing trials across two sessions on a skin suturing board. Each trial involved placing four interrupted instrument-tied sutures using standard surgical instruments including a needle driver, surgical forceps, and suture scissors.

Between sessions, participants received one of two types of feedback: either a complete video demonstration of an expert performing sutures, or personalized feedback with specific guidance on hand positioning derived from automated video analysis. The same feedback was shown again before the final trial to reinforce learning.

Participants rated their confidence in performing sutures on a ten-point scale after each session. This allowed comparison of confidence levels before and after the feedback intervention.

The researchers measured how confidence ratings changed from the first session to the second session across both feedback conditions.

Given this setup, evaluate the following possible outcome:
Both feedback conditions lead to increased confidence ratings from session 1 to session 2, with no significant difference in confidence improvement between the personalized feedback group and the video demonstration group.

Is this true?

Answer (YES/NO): YES